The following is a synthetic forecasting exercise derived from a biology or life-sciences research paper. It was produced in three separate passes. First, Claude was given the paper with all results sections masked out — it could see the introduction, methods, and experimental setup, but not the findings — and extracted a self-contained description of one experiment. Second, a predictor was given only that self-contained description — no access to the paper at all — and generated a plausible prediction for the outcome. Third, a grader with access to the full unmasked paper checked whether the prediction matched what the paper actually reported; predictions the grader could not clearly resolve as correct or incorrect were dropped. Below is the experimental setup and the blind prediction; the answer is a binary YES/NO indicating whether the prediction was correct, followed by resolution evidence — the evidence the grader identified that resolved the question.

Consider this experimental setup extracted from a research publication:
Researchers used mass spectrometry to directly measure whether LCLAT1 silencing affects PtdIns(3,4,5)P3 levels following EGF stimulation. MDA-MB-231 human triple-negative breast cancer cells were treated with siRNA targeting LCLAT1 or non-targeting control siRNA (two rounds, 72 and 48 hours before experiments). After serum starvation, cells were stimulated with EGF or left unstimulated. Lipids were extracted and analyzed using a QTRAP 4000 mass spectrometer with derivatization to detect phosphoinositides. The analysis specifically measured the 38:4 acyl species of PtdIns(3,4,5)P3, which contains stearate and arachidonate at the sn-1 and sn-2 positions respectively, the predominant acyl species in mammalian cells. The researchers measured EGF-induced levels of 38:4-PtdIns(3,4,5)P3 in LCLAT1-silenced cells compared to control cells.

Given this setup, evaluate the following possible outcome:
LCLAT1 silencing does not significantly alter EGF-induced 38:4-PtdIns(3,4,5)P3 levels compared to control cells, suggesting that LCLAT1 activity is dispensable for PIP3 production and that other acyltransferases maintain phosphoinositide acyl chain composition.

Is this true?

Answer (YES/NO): NO